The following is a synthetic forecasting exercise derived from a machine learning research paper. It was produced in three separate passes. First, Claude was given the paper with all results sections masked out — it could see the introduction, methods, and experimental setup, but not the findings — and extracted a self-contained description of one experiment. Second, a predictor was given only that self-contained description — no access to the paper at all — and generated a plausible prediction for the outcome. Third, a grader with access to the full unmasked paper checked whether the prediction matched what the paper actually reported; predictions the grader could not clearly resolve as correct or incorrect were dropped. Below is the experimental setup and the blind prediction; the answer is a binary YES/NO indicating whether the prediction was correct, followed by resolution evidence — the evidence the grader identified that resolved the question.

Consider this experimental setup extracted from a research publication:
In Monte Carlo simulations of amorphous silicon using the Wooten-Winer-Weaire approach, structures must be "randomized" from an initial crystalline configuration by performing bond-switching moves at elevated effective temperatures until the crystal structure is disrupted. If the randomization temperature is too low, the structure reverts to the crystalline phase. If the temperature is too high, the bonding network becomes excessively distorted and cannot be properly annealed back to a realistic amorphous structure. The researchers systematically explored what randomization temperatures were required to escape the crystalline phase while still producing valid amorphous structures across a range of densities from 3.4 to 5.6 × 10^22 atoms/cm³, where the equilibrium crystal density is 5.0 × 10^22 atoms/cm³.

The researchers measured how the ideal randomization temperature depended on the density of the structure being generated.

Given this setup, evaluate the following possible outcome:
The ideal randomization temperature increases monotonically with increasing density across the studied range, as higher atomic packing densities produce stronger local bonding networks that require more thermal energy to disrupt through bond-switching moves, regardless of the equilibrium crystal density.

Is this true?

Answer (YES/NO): NO